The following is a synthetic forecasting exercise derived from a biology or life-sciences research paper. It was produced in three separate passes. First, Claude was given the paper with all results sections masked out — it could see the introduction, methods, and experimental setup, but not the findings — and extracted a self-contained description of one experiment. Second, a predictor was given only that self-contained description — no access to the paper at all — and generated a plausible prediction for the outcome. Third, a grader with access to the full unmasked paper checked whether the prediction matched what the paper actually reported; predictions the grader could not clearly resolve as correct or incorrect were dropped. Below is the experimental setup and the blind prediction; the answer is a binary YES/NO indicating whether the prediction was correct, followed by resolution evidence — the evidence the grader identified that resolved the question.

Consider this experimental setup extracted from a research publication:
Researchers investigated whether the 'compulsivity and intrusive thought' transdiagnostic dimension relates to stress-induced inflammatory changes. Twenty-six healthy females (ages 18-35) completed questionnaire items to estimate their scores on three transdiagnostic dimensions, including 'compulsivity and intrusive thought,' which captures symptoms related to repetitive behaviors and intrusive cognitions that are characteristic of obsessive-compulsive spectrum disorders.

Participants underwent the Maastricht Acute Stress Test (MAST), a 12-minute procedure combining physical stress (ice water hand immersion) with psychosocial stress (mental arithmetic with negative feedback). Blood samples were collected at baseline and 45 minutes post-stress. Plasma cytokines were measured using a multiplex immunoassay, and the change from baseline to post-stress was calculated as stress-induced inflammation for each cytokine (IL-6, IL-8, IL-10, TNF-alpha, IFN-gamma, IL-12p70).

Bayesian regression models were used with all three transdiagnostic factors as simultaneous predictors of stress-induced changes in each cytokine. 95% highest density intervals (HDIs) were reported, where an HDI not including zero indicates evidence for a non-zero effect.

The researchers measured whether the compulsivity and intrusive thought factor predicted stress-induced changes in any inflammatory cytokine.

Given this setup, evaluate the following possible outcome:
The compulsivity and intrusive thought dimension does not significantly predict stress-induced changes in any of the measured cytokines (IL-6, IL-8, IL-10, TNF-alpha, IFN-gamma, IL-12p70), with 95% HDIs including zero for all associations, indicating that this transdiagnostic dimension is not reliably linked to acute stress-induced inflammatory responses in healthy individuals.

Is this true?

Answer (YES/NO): NO